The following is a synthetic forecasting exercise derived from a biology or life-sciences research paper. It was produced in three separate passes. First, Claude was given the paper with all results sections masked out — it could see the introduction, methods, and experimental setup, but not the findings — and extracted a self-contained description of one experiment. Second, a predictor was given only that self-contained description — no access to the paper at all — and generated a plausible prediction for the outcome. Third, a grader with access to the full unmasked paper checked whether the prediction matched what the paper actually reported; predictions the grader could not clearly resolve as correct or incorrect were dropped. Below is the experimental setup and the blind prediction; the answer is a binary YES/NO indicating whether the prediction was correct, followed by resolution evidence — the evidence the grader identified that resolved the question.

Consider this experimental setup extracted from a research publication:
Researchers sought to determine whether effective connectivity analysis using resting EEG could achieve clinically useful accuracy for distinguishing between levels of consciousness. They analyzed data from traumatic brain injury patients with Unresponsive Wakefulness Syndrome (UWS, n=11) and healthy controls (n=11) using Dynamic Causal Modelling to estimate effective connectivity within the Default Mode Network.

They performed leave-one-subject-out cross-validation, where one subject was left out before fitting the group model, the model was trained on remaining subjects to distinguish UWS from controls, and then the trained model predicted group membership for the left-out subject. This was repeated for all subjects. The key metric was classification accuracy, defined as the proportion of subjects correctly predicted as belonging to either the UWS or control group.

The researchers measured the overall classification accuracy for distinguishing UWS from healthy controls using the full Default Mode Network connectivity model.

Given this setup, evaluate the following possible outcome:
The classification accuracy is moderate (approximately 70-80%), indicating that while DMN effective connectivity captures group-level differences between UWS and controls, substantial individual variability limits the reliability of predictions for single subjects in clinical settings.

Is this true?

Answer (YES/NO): NO